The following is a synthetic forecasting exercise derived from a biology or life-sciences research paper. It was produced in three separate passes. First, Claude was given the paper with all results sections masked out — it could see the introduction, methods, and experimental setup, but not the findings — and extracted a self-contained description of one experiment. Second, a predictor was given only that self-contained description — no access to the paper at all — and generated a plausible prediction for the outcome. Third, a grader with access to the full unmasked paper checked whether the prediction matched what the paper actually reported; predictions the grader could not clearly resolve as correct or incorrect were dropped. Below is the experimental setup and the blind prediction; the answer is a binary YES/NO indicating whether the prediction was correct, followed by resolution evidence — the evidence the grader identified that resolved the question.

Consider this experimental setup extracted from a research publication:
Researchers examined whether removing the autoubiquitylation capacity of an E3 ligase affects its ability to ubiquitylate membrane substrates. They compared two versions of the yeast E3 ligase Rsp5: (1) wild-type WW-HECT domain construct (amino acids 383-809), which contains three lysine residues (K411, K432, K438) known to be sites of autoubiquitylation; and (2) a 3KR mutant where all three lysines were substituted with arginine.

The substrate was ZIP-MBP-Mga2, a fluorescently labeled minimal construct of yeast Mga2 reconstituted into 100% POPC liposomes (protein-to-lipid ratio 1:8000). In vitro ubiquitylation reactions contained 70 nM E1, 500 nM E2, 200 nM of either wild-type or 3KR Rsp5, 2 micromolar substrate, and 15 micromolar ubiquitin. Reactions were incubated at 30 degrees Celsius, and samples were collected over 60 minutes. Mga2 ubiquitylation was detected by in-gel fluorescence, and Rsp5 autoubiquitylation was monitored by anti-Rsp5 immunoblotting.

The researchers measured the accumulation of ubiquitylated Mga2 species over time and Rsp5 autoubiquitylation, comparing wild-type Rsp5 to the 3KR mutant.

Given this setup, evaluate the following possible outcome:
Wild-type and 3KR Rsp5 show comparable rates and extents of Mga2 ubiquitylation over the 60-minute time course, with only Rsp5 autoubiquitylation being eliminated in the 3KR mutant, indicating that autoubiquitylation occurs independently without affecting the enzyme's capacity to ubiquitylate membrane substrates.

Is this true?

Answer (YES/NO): NO